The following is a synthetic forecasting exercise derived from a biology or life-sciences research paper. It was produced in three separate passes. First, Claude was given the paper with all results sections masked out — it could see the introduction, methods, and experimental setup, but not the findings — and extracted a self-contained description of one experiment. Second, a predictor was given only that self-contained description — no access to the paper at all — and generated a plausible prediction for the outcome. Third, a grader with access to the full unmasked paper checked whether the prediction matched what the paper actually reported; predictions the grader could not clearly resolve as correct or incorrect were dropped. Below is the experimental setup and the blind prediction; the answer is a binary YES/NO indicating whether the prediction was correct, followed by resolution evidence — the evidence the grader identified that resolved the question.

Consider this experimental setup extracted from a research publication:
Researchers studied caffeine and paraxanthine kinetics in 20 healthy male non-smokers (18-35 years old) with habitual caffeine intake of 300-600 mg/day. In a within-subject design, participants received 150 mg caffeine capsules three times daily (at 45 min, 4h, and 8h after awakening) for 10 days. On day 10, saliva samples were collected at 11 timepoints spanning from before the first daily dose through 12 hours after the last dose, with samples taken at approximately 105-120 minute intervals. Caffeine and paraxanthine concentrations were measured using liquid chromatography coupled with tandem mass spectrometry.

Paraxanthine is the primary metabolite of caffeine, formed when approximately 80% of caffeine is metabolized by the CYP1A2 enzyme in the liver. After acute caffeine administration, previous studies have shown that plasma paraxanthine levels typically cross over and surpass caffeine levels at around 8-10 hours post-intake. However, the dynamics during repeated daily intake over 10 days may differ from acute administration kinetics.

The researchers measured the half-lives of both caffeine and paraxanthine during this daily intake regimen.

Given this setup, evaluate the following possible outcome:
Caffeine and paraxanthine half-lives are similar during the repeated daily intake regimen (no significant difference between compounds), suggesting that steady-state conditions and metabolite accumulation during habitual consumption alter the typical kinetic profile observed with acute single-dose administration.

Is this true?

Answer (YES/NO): NO